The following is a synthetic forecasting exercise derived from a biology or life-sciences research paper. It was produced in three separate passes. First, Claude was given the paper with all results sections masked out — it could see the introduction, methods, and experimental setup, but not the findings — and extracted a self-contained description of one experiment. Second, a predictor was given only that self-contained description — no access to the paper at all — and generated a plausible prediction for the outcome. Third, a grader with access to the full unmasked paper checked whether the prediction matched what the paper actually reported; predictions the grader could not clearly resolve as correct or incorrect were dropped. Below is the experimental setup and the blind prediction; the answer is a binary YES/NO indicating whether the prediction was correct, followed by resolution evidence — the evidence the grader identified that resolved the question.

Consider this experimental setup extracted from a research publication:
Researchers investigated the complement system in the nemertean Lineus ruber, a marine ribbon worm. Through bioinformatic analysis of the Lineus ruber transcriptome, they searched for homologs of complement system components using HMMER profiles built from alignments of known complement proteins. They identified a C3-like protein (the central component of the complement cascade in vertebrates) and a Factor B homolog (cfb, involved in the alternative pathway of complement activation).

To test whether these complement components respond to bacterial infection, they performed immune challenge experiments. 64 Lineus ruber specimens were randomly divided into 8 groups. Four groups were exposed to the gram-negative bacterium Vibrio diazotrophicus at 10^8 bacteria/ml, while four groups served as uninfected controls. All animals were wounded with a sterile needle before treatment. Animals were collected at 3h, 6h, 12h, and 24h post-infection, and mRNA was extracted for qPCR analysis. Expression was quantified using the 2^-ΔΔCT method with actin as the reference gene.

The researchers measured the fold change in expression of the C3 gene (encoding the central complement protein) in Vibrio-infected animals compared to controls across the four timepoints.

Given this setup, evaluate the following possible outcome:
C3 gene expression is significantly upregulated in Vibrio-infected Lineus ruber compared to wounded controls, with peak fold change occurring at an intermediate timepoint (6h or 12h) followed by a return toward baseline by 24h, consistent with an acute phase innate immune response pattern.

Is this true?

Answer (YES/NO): NO